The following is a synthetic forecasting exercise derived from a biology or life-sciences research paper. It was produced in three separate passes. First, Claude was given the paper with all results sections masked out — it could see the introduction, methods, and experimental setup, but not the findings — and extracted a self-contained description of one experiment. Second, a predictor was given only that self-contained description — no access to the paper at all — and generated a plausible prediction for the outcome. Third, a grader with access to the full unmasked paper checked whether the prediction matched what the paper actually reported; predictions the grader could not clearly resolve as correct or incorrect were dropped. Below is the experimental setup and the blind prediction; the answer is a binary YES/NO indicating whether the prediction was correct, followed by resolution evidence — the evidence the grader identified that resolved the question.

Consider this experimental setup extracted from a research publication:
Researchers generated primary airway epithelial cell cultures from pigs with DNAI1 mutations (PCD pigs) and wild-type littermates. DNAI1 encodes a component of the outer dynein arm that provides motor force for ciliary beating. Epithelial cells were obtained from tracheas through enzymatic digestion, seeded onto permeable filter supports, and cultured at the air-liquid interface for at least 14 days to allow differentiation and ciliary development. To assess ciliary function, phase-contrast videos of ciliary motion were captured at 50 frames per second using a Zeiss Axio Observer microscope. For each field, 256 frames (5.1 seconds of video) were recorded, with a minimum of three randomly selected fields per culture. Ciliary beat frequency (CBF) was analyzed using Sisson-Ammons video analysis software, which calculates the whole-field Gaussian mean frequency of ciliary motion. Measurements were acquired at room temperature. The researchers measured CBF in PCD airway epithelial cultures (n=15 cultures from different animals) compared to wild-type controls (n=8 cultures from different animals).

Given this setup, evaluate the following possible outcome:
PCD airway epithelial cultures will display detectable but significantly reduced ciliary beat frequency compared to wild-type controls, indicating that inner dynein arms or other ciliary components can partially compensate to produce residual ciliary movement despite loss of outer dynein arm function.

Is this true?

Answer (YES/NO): YES